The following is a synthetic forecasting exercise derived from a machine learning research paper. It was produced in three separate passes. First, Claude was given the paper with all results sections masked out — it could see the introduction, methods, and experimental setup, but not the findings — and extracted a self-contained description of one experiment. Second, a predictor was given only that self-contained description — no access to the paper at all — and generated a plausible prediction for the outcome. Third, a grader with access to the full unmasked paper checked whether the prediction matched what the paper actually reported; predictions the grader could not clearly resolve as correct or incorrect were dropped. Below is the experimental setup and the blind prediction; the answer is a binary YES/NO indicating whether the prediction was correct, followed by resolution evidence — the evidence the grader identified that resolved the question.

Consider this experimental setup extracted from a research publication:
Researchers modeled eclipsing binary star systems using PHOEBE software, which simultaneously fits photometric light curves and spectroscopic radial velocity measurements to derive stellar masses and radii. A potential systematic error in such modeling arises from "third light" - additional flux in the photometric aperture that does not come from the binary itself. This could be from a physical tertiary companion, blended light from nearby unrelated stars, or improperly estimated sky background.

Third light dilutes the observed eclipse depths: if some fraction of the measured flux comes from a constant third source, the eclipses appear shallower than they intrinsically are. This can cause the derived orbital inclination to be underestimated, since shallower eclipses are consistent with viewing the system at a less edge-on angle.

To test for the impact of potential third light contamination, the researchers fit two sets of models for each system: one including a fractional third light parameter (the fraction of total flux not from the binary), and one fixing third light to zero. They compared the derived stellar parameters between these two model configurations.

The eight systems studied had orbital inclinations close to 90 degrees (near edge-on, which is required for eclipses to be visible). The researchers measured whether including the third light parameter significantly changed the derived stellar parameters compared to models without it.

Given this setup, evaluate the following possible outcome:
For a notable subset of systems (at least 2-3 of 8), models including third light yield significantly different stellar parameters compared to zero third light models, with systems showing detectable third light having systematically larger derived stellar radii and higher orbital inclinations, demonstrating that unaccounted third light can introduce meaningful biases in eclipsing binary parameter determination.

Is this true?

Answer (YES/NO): NO